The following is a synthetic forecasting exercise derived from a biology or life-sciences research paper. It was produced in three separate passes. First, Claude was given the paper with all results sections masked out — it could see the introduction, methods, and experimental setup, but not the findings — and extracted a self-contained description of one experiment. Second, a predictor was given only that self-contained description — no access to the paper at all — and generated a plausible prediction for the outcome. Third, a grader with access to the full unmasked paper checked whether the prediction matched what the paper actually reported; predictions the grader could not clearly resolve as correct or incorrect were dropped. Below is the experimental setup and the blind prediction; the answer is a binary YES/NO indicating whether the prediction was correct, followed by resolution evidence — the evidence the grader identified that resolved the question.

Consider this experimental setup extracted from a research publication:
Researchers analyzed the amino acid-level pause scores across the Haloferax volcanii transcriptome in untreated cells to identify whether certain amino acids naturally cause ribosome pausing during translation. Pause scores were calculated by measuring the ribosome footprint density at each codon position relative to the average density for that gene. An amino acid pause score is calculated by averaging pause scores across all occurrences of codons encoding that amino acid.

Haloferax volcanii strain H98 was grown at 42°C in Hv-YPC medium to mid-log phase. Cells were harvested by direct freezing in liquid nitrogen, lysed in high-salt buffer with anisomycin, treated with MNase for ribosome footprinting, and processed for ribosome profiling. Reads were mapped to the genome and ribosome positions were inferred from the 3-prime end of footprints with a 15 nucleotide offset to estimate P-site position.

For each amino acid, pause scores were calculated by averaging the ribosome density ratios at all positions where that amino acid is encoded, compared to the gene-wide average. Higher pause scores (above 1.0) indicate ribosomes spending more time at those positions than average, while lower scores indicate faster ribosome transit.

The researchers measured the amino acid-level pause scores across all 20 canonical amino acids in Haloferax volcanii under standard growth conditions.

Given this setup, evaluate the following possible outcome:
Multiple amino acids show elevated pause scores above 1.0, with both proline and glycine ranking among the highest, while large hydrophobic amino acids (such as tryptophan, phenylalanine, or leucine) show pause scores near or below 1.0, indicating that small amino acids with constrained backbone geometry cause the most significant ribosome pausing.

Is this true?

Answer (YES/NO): NO